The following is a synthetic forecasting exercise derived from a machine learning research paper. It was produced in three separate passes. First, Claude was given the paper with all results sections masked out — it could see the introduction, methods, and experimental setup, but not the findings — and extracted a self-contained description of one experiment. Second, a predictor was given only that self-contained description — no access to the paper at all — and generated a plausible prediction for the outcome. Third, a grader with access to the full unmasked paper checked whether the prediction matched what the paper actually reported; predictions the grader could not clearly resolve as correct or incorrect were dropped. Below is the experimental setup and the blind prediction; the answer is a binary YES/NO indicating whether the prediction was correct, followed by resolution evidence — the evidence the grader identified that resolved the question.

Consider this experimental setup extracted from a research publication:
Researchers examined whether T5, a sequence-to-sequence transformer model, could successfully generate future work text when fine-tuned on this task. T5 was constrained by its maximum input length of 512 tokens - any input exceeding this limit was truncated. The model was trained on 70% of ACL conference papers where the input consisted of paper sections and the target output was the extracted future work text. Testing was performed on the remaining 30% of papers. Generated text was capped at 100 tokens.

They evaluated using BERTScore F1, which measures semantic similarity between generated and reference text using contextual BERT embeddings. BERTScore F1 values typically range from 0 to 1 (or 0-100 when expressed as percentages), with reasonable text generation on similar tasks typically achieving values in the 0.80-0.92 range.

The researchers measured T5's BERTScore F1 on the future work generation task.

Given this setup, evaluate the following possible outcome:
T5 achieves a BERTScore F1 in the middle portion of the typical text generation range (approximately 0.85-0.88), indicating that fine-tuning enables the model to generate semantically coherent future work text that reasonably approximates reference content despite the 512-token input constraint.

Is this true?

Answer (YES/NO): NO